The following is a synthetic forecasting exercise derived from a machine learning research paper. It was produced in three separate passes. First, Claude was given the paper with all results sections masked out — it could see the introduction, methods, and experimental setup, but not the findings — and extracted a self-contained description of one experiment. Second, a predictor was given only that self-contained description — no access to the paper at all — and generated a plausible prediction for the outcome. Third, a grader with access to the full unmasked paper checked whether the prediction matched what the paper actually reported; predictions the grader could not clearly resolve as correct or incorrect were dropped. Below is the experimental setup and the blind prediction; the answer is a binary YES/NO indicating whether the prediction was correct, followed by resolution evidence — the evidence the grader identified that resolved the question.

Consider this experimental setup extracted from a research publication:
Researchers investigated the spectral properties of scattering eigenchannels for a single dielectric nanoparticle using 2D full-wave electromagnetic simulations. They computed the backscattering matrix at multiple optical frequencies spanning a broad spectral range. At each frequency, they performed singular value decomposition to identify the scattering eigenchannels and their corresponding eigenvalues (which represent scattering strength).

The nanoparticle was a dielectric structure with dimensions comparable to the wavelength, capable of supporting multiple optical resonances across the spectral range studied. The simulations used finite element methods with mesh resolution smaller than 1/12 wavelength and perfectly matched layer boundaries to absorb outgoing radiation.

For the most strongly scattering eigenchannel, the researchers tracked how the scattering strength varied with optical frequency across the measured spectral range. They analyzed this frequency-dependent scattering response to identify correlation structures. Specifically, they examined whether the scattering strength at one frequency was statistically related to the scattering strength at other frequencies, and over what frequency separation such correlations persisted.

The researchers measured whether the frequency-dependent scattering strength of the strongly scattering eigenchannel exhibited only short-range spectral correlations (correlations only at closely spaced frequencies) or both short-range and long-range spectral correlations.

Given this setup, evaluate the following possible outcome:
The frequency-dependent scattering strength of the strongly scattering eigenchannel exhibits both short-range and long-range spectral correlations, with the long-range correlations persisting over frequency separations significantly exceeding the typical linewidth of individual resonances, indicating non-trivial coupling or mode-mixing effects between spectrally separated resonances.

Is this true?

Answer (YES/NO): YES